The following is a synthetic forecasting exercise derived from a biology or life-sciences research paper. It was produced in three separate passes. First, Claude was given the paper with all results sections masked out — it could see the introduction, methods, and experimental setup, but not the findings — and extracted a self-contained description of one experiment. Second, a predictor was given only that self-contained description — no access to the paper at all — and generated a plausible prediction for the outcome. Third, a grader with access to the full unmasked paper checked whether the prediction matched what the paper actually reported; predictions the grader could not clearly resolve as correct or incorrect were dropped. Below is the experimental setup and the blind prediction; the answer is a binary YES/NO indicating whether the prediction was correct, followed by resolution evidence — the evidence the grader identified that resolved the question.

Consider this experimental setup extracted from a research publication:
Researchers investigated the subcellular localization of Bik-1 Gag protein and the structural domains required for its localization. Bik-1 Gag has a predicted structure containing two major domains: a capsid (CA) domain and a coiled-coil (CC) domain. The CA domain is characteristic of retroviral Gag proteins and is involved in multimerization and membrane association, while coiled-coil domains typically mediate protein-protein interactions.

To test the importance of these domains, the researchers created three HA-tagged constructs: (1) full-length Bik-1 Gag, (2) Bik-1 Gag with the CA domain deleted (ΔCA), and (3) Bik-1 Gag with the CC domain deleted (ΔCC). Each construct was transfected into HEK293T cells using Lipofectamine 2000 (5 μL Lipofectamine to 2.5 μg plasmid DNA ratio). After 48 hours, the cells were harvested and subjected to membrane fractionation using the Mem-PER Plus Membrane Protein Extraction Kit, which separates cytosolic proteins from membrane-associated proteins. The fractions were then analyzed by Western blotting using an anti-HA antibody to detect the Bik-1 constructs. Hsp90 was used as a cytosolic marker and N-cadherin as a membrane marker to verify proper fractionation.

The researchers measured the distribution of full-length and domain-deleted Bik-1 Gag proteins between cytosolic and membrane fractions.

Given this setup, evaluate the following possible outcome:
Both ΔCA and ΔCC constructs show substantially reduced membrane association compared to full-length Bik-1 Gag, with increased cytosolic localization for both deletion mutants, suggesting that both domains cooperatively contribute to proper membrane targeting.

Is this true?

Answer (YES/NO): NO